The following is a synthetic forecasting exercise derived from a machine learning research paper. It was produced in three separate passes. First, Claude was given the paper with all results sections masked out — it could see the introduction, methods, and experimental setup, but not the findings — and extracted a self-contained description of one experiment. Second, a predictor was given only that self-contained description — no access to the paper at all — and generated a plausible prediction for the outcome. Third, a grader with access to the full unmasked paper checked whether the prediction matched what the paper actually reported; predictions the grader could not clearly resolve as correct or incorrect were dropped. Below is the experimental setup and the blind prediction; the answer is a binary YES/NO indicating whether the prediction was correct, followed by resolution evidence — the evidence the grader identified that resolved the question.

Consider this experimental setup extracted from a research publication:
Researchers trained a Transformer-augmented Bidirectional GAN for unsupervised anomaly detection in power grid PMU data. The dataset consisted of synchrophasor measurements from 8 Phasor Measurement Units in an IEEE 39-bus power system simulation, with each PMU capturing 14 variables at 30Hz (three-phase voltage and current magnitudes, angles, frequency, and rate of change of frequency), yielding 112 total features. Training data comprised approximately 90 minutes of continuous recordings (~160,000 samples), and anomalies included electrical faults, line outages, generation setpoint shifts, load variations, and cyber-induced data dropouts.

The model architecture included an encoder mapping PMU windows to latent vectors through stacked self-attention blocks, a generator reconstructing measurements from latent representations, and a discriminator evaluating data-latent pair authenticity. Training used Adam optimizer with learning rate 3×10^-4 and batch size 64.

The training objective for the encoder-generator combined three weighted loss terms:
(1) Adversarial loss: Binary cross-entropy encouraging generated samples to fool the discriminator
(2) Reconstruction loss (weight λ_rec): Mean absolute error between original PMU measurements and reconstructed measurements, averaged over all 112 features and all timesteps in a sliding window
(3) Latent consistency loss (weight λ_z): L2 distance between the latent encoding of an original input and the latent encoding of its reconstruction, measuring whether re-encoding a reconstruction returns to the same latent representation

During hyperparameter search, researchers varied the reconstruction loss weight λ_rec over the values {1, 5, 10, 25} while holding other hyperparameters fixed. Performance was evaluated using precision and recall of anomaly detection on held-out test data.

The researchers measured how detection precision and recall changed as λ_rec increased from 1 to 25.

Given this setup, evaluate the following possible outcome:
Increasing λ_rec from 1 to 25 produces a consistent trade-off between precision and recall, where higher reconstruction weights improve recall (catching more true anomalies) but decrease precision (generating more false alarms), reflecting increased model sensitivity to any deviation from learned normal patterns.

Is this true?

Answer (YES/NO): NO